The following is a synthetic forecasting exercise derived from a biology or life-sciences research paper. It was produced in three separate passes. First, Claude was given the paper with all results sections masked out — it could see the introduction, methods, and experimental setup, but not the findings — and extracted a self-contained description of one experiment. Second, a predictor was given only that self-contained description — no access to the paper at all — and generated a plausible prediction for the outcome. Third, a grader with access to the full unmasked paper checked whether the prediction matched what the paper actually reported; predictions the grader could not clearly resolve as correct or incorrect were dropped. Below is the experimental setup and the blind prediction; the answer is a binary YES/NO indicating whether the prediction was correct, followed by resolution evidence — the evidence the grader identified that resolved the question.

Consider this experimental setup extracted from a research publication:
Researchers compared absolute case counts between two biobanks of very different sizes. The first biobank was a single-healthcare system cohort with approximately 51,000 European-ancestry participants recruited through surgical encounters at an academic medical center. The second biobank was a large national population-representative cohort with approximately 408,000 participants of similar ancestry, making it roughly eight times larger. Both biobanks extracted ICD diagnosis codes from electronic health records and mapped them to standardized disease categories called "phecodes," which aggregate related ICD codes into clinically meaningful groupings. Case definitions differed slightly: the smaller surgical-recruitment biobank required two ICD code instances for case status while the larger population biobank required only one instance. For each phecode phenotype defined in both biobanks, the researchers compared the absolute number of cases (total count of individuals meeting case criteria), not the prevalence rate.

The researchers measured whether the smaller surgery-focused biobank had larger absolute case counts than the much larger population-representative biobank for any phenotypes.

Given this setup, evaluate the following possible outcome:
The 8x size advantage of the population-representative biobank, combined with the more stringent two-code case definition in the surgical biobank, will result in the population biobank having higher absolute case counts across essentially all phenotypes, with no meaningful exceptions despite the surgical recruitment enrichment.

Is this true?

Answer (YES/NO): NO